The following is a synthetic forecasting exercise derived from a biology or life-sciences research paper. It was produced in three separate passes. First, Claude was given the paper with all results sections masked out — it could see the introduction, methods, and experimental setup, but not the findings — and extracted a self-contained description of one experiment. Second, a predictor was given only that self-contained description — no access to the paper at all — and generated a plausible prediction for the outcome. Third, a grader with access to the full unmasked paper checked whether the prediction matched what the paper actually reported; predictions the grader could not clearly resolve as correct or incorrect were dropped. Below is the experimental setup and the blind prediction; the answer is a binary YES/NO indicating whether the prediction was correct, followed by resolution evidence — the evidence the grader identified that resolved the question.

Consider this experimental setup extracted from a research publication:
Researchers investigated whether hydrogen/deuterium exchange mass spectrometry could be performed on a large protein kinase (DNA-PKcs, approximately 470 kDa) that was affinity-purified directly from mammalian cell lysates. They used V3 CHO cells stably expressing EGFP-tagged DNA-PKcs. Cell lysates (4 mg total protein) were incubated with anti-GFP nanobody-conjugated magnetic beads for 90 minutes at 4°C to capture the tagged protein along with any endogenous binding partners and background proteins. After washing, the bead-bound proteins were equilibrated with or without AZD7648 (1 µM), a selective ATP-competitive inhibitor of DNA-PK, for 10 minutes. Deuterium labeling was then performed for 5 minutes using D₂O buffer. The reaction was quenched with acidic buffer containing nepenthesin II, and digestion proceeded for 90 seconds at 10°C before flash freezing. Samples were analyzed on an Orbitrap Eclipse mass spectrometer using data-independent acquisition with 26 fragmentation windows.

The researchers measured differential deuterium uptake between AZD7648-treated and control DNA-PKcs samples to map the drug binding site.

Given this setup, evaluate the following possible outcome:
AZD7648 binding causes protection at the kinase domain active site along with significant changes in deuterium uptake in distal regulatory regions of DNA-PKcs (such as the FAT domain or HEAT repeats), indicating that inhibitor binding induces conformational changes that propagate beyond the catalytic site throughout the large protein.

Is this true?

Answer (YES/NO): YES